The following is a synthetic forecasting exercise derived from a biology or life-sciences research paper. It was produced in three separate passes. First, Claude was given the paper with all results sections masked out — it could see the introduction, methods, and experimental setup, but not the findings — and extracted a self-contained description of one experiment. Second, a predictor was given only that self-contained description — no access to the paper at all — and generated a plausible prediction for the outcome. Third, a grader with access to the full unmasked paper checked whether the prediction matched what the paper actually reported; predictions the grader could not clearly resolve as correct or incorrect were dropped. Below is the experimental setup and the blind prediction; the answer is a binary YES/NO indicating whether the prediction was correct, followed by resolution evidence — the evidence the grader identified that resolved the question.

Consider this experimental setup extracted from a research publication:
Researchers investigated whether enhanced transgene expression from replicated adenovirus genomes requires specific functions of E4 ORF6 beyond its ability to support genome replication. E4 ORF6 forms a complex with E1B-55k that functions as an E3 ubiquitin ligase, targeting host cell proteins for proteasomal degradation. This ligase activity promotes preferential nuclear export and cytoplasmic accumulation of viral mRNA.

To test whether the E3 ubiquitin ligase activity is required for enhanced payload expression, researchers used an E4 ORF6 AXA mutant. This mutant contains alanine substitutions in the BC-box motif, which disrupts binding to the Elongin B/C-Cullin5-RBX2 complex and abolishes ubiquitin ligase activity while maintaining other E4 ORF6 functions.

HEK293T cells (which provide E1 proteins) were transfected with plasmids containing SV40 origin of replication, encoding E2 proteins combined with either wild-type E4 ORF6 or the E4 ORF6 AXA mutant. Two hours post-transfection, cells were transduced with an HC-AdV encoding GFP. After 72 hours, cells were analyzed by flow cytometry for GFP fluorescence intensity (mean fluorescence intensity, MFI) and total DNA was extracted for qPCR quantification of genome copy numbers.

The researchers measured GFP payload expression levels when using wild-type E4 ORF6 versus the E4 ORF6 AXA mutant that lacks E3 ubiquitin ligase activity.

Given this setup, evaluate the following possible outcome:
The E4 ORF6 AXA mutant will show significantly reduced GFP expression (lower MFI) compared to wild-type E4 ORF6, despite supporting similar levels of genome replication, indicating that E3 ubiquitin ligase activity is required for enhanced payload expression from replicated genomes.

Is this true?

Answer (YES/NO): NO